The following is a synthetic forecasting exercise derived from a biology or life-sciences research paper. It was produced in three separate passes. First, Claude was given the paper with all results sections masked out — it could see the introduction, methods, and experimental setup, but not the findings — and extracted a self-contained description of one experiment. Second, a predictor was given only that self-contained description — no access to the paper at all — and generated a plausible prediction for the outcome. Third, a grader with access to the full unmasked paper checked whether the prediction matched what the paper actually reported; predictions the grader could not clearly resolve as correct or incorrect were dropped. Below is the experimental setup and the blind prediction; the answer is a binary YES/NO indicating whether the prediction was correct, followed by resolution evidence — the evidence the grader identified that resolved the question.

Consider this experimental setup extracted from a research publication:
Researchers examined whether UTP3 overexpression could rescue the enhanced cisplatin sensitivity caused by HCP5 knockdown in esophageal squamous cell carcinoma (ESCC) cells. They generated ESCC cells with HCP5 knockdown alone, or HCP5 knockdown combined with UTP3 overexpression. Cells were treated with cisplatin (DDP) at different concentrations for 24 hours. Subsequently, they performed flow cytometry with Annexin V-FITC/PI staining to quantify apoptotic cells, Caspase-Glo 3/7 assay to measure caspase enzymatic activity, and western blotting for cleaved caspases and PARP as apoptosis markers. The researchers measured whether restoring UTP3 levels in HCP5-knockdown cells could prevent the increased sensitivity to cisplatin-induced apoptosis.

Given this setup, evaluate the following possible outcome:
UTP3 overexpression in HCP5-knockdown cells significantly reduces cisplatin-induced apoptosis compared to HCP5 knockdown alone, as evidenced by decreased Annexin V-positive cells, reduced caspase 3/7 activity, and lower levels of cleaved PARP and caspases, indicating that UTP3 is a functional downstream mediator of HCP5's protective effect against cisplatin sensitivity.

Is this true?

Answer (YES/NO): YES